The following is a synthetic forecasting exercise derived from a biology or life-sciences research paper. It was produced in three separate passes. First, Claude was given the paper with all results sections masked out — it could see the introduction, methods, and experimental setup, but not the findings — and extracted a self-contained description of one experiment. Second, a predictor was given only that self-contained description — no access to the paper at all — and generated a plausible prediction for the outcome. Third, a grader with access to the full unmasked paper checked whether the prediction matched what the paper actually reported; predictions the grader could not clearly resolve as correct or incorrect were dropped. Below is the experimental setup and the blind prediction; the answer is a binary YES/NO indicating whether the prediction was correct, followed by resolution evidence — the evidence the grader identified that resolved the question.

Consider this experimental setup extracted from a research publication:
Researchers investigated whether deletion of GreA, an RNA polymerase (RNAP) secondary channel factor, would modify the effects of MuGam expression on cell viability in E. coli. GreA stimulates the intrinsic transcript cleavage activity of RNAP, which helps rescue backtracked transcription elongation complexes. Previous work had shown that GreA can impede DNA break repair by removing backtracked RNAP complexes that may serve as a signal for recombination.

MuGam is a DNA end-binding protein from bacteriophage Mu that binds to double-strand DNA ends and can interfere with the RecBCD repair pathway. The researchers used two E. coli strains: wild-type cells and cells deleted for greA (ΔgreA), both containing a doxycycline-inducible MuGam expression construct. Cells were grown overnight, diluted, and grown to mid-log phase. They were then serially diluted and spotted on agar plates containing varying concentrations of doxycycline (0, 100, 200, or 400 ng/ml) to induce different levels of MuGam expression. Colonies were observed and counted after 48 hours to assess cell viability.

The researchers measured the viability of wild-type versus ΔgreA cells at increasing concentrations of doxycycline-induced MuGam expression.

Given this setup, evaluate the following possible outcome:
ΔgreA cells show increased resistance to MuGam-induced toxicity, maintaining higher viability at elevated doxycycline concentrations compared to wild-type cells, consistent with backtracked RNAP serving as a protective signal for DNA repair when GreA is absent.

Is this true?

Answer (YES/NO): YES